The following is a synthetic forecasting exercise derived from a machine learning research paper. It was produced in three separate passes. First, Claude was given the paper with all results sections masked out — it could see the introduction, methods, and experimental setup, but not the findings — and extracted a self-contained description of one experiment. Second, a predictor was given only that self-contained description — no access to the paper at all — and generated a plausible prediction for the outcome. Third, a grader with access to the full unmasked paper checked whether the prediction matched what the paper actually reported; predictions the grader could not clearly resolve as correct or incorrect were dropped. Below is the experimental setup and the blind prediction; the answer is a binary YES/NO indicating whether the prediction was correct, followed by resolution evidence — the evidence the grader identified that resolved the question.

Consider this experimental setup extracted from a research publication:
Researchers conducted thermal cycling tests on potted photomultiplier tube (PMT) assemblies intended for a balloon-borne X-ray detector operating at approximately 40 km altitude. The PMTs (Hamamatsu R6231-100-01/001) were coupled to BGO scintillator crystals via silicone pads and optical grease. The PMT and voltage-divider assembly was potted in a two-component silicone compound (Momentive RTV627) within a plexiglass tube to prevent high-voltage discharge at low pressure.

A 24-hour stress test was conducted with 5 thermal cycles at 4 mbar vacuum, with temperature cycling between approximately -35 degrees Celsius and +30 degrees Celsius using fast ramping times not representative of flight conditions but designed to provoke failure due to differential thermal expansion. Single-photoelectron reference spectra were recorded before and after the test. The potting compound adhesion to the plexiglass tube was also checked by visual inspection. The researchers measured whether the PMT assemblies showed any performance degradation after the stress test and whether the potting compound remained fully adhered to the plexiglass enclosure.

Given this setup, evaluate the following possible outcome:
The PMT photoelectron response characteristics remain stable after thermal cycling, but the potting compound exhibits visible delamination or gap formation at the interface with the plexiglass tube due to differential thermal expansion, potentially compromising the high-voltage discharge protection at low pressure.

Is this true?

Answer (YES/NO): NO